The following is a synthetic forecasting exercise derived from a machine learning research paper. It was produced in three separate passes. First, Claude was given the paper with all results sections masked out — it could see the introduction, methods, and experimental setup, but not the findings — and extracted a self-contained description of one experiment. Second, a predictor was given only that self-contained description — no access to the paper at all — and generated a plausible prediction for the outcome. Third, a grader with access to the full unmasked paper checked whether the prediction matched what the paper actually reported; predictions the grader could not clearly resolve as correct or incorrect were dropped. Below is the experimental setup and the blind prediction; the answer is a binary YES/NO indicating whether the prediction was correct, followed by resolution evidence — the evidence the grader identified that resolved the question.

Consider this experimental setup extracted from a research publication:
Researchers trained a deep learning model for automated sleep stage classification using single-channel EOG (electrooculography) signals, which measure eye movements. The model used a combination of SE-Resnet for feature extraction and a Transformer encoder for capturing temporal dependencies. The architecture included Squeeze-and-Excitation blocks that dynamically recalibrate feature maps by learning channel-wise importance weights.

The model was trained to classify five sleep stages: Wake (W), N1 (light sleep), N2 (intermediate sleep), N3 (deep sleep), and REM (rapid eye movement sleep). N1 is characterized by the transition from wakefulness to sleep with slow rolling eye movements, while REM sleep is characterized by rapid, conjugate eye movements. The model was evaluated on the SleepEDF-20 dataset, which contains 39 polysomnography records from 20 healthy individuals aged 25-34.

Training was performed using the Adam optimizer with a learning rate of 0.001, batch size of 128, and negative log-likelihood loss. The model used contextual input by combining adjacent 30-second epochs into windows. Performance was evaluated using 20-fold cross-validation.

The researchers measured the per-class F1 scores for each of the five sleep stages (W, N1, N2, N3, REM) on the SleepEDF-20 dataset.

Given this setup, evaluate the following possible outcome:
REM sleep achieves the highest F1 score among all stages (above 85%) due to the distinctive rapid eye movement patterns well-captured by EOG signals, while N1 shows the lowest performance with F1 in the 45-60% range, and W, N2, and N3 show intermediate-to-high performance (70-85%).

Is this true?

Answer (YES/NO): NO